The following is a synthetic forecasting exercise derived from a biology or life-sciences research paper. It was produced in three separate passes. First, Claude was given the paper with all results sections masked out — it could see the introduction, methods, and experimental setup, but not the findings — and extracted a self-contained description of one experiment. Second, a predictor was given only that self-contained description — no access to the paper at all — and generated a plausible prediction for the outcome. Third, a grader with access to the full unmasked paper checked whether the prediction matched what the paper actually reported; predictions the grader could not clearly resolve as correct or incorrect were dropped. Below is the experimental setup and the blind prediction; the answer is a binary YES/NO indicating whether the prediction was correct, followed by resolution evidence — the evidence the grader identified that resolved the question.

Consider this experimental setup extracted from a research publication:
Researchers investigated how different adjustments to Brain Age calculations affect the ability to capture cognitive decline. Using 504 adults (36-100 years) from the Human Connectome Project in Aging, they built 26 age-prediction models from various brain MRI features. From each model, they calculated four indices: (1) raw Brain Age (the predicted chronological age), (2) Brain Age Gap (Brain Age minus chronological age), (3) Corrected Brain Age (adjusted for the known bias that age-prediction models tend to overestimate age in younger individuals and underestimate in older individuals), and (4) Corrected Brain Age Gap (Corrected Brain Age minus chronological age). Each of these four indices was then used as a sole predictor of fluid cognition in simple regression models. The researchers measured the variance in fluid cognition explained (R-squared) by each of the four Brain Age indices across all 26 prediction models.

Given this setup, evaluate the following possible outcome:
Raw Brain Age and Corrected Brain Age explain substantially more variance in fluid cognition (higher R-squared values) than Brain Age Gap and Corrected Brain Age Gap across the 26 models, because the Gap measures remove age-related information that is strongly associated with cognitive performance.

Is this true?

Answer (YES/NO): NO